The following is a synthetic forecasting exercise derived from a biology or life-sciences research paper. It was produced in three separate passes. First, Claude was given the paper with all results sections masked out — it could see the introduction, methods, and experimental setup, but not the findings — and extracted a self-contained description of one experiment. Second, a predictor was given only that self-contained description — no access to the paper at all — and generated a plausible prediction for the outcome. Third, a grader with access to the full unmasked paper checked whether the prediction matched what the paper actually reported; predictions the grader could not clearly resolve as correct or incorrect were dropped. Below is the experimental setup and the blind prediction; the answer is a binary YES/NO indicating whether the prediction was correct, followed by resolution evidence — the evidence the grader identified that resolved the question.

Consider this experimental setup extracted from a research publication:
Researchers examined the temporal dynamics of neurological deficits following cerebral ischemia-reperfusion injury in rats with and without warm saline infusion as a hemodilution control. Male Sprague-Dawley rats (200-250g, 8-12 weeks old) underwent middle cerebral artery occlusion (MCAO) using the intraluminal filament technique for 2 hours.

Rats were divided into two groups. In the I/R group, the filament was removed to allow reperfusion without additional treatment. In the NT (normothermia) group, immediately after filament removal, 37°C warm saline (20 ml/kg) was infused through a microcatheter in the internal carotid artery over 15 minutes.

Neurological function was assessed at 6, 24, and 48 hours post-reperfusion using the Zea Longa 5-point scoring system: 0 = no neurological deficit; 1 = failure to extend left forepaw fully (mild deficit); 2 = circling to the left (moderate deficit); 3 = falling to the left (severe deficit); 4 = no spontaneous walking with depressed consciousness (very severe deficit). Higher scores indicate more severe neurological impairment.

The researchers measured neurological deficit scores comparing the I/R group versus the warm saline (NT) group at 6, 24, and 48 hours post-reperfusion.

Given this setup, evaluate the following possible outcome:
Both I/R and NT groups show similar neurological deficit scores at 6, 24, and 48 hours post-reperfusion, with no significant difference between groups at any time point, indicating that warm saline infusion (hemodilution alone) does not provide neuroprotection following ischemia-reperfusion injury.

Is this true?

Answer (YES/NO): YES